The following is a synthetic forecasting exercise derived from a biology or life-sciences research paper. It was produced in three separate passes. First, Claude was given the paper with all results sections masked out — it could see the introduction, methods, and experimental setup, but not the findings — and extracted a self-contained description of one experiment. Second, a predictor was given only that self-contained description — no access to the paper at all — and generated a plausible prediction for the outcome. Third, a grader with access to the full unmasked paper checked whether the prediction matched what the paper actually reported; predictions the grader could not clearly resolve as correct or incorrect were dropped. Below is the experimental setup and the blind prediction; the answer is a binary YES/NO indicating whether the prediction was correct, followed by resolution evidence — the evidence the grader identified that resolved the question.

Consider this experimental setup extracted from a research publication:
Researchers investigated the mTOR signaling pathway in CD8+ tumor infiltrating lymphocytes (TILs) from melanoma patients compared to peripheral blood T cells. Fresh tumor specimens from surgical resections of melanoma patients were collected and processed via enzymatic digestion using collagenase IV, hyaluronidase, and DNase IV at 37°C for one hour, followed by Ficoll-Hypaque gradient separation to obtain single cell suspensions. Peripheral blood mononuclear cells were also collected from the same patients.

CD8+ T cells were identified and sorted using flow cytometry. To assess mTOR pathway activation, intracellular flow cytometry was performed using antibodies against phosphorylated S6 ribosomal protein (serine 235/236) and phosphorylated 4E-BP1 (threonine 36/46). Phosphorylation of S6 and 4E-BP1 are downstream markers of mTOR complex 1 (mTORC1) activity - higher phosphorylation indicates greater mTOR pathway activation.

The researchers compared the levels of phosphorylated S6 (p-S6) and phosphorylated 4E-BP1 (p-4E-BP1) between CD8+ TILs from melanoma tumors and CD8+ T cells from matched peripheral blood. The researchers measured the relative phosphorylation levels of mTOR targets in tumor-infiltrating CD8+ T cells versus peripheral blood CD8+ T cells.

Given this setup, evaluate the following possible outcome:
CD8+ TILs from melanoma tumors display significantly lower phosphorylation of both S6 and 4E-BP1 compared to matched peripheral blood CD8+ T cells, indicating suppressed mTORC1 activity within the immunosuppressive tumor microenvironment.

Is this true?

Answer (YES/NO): NO